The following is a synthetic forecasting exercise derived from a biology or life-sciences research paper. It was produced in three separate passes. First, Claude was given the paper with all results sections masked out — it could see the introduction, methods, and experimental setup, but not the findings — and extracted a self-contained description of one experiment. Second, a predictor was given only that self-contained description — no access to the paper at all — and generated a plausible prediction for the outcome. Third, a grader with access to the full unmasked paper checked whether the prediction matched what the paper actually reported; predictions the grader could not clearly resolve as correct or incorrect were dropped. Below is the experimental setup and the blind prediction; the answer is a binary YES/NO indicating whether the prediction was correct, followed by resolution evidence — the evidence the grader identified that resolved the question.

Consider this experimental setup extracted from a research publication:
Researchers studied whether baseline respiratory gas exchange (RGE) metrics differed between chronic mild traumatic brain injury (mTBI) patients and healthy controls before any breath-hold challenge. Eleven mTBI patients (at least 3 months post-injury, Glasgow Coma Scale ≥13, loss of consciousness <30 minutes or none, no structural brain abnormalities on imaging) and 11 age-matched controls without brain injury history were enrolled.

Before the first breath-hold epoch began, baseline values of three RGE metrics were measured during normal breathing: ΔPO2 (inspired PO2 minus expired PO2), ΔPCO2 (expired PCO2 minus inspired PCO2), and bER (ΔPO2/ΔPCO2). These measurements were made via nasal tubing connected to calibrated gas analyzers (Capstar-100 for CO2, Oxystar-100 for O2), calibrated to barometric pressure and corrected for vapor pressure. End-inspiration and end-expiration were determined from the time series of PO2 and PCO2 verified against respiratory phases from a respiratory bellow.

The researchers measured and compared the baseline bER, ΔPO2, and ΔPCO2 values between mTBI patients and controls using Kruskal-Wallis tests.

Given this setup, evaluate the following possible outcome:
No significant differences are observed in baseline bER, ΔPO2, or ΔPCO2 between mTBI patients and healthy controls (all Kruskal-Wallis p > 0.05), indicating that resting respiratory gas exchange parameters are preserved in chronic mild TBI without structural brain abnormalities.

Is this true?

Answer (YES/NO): YES